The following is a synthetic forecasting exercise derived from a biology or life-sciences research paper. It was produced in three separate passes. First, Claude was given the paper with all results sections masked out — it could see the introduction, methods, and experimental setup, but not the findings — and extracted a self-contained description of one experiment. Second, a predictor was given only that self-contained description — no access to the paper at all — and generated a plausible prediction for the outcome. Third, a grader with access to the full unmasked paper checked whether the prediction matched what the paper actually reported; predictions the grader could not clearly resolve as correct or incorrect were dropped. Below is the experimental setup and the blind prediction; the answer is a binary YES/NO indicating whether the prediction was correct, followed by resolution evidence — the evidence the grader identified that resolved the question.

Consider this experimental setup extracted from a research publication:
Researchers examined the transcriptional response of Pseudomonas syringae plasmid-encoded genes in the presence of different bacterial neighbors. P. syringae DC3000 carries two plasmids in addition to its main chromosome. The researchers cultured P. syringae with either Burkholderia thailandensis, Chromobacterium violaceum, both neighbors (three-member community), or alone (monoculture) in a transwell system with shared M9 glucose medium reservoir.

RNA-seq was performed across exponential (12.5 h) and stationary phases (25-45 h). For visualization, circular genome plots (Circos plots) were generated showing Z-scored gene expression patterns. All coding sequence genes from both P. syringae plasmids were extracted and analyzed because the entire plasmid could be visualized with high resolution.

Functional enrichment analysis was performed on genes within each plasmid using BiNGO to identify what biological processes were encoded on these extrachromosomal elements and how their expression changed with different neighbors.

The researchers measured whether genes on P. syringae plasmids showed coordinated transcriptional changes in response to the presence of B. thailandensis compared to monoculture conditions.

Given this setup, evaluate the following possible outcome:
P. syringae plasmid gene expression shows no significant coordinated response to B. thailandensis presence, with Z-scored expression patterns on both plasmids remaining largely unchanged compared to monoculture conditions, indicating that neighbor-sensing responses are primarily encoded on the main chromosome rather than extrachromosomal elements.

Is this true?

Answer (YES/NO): NO